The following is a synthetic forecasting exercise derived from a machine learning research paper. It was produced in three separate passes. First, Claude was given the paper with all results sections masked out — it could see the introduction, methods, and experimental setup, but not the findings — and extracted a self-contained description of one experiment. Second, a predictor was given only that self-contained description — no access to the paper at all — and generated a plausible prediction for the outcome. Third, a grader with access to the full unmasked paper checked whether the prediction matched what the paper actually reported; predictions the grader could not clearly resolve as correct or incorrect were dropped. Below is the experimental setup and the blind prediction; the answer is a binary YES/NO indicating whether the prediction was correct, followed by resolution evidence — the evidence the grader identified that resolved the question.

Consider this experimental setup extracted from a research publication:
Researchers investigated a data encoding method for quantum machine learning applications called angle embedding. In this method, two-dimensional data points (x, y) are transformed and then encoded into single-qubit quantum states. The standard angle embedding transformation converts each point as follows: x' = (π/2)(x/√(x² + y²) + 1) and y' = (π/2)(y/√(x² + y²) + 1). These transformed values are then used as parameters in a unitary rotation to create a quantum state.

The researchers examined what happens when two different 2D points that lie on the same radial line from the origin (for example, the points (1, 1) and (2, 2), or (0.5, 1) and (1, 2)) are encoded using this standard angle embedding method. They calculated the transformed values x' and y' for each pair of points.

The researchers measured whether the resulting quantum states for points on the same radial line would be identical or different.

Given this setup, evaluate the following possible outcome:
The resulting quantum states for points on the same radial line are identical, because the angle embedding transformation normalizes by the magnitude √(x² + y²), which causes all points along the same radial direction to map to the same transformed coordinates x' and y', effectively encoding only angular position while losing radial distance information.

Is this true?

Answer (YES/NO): YES